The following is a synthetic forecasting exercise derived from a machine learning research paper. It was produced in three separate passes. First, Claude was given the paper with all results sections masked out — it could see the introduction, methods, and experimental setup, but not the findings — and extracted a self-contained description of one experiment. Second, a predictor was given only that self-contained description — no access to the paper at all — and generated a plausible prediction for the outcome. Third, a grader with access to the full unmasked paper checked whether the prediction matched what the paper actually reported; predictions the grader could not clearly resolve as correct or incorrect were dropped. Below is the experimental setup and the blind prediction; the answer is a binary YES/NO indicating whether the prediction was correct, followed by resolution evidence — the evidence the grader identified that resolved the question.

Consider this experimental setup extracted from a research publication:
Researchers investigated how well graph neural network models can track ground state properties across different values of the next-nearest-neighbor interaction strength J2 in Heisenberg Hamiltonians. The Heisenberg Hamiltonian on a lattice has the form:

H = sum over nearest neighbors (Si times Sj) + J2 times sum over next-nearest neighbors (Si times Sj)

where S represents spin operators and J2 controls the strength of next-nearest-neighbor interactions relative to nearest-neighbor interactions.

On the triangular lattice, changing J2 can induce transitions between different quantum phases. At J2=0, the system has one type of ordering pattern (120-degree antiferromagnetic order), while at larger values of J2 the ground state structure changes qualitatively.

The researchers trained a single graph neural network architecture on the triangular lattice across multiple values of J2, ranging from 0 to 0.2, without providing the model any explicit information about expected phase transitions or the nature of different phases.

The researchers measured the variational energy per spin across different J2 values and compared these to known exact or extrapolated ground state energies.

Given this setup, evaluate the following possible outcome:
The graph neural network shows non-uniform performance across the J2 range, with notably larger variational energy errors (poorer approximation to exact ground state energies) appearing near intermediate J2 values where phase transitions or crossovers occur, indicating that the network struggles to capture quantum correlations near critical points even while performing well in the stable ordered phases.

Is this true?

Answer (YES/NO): NO